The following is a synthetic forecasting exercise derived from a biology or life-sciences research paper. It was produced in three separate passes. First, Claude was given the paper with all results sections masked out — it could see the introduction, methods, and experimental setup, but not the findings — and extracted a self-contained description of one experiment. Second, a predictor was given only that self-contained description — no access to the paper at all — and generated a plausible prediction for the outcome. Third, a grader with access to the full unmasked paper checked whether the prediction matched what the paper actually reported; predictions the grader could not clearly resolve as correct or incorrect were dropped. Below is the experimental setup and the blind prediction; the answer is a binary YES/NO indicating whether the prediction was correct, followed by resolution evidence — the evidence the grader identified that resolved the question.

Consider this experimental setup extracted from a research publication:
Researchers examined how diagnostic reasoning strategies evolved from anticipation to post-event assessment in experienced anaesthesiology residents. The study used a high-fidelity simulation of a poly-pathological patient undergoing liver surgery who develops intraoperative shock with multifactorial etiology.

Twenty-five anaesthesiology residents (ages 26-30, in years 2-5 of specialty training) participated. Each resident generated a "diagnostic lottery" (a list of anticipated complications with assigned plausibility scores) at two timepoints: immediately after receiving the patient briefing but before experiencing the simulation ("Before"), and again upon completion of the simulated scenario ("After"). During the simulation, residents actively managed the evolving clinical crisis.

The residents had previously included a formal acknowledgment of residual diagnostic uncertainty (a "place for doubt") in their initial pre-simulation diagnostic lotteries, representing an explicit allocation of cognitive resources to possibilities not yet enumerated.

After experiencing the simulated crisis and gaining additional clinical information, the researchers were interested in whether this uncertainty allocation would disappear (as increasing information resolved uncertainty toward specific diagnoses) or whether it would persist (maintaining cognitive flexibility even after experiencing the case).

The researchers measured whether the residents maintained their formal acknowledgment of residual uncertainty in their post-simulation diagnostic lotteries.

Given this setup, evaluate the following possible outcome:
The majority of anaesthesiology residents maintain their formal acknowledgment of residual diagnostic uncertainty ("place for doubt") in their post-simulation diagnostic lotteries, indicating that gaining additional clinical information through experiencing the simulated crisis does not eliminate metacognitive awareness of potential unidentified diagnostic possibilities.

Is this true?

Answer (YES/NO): YES